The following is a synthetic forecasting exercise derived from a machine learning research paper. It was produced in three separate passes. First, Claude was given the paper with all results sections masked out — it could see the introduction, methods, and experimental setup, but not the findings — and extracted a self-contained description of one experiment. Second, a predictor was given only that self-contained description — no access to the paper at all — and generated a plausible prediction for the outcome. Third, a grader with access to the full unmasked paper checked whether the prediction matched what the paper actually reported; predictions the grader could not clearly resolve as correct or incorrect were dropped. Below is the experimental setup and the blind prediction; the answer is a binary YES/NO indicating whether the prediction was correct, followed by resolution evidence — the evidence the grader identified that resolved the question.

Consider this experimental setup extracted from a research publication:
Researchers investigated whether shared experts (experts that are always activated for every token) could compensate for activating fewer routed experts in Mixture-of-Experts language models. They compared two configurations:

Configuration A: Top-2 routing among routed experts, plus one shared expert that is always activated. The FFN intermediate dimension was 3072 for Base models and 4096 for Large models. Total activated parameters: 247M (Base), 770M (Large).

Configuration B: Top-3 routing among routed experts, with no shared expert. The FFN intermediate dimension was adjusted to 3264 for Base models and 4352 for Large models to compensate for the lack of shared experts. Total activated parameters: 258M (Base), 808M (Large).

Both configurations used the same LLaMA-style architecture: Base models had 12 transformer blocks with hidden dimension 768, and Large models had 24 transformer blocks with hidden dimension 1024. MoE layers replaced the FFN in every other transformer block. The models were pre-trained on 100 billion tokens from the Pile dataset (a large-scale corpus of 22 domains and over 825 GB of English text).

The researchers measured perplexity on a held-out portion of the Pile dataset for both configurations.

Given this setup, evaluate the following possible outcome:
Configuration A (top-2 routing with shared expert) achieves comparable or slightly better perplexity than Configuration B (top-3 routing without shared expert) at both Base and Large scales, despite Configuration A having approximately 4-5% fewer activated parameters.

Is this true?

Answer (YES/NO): YES